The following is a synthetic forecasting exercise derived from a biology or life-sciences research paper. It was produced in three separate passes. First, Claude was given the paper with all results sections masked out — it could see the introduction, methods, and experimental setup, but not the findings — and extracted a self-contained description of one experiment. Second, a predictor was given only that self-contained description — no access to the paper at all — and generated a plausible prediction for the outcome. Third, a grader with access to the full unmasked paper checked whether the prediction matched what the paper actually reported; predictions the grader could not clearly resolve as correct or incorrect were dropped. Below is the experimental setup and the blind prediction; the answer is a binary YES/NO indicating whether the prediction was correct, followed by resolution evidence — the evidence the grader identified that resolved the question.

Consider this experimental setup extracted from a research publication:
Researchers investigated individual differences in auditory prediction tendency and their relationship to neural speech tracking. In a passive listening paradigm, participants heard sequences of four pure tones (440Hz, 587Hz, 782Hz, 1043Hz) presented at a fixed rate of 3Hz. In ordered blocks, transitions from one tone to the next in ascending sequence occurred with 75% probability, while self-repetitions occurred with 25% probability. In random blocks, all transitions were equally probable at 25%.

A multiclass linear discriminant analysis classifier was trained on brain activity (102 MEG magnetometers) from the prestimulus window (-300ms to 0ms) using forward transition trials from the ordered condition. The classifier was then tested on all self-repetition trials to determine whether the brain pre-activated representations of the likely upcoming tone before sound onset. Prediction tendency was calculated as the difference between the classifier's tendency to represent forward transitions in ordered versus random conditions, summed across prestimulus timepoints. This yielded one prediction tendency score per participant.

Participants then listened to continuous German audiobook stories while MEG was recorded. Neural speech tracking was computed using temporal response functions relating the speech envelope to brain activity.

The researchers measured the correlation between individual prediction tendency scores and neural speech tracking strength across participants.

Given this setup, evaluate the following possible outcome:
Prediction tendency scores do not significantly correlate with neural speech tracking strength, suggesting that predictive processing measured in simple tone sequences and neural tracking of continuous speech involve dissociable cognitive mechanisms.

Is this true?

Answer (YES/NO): NO